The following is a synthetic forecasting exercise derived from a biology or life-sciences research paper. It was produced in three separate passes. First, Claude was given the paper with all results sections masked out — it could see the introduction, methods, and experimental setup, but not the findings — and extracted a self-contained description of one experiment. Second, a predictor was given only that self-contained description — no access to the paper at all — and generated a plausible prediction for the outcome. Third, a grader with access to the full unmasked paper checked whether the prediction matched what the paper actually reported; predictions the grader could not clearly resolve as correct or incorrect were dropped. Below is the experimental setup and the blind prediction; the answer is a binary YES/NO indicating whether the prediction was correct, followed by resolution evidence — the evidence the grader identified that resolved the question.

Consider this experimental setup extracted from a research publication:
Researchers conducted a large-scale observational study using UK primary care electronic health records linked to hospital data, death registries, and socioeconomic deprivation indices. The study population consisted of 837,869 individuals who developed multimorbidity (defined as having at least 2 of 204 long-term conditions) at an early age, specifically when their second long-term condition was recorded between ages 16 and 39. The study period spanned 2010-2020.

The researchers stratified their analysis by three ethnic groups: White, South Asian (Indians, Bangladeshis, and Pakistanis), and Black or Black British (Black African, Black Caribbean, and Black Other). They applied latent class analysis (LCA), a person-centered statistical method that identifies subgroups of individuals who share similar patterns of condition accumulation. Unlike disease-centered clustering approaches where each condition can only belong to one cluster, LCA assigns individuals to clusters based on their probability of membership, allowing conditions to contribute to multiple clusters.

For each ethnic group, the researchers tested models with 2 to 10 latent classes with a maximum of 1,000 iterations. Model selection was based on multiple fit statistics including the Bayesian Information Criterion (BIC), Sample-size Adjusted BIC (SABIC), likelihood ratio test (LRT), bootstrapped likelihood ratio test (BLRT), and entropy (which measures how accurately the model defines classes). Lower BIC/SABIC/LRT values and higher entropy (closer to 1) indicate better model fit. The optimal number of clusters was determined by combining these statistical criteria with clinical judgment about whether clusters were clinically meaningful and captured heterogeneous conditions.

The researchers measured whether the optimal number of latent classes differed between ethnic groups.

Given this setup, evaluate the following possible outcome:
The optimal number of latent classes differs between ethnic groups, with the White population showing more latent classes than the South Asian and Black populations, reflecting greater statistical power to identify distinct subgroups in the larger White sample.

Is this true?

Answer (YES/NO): YES